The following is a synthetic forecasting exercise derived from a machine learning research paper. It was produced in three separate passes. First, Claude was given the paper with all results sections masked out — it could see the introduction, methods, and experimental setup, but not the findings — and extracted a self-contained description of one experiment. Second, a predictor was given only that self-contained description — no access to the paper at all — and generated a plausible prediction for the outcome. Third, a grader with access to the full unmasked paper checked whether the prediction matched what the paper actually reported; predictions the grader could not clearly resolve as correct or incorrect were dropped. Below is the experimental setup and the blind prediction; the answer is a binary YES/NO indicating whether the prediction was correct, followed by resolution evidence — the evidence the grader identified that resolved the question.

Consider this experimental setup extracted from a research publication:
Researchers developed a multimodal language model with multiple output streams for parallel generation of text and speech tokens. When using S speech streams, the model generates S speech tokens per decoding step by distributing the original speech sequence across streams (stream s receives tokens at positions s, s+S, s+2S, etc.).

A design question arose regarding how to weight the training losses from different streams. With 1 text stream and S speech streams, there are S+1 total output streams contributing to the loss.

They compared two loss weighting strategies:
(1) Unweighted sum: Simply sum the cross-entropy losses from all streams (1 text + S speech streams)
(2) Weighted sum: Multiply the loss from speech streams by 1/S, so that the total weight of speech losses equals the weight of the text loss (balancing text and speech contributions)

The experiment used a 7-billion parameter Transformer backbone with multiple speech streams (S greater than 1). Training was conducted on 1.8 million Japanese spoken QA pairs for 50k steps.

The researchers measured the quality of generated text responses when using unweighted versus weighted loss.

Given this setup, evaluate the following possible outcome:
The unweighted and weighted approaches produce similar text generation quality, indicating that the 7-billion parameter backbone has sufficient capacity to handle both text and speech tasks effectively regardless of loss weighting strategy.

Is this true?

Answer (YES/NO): NO